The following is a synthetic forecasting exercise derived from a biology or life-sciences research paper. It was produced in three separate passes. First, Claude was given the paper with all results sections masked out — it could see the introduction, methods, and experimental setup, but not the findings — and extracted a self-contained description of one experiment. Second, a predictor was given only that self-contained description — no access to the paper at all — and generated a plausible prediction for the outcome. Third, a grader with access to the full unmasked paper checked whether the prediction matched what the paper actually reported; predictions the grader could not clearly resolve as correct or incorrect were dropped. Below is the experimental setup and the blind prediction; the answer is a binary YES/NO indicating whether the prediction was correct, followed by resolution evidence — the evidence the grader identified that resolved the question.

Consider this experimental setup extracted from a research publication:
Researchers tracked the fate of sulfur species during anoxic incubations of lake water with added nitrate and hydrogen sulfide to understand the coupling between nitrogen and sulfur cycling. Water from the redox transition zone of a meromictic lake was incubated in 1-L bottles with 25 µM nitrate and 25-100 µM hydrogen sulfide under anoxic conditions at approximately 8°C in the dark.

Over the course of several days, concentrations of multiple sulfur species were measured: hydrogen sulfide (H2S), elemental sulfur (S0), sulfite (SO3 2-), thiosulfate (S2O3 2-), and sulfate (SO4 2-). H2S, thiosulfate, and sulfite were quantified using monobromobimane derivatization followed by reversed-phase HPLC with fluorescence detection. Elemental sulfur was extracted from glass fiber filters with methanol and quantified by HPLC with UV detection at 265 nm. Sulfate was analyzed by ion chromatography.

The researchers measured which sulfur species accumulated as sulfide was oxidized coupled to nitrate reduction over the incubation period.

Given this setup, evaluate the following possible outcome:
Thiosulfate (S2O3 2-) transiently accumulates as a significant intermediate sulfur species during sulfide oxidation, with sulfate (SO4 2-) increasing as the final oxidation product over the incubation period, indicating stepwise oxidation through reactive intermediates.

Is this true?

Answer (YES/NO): NO